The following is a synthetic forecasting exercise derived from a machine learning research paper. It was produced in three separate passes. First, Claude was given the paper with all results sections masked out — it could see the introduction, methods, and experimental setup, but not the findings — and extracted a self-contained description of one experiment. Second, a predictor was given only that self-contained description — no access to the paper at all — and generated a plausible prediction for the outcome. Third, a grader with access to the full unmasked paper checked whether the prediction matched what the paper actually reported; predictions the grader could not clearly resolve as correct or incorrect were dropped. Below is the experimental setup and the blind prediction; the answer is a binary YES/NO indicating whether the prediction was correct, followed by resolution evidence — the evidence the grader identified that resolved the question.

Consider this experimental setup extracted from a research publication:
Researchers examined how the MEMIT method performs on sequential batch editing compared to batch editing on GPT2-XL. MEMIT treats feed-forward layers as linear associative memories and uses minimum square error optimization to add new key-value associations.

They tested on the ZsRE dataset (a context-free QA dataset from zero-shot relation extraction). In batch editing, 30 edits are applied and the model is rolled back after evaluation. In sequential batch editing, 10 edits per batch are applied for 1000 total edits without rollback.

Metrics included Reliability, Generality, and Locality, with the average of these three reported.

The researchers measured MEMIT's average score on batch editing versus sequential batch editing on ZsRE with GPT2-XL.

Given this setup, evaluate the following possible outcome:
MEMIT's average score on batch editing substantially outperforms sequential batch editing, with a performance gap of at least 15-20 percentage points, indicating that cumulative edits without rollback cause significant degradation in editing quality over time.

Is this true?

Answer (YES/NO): YES